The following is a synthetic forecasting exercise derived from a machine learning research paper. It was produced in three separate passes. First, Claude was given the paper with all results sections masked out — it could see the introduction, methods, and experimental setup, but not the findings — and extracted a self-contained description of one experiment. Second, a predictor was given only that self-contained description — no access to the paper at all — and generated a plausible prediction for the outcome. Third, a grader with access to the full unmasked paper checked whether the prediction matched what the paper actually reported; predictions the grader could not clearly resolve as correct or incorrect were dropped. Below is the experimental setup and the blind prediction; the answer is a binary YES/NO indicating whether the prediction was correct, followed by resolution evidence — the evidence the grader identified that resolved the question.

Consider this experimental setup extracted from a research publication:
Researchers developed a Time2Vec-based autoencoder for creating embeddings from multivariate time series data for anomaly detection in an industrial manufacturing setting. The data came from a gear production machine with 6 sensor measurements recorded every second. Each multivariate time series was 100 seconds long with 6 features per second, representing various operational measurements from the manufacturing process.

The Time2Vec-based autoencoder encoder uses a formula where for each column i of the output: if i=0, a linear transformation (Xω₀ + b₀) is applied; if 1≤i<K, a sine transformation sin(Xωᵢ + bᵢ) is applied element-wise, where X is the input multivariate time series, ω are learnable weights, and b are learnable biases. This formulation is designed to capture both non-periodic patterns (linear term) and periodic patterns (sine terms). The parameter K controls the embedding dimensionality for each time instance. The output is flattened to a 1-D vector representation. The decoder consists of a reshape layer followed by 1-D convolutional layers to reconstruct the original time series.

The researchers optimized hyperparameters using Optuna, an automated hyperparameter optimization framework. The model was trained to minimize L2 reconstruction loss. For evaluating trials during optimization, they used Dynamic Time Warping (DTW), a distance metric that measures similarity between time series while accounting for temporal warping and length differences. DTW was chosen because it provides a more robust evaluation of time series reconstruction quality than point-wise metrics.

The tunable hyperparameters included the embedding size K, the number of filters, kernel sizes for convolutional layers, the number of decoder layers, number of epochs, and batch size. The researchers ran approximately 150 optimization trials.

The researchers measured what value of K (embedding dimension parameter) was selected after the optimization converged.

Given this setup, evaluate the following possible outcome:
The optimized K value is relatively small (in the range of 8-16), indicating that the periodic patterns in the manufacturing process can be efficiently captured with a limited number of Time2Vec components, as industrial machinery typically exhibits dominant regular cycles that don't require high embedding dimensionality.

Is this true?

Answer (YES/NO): NO